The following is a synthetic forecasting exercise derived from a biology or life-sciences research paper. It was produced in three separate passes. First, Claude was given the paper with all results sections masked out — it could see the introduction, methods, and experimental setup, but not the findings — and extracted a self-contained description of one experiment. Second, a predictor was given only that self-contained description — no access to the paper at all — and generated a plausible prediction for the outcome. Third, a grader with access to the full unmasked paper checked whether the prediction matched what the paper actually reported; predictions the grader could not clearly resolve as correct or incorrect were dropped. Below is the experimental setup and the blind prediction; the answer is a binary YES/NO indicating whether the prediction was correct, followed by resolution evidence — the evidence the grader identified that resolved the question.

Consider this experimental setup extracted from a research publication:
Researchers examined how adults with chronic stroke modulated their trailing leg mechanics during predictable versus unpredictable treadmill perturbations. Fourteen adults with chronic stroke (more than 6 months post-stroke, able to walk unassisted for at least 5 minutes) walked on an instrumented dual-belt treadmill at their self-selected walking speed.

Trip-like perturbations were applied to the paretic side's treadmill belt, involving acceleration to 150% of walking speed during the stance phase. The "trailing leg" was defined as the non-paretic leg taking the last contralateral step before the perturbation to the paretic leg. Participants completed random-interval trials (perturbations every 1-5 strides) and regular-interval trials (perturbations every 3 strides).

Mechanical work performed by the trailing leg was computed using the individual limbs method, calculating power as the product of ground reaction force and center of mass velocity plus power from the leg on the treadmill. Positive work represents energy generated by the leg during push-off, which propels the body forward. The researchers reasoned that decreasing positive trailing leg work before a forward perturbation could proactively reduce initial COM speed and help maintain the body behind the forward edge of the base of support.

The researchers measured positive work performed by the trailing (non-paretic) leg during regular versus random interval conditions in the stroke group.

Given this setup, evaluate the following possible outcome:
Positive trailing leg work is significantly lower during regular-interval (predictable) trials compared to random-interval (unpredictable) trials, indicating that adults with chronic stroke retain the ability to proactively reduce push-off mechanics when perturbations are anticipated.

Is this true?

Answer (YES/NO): NO